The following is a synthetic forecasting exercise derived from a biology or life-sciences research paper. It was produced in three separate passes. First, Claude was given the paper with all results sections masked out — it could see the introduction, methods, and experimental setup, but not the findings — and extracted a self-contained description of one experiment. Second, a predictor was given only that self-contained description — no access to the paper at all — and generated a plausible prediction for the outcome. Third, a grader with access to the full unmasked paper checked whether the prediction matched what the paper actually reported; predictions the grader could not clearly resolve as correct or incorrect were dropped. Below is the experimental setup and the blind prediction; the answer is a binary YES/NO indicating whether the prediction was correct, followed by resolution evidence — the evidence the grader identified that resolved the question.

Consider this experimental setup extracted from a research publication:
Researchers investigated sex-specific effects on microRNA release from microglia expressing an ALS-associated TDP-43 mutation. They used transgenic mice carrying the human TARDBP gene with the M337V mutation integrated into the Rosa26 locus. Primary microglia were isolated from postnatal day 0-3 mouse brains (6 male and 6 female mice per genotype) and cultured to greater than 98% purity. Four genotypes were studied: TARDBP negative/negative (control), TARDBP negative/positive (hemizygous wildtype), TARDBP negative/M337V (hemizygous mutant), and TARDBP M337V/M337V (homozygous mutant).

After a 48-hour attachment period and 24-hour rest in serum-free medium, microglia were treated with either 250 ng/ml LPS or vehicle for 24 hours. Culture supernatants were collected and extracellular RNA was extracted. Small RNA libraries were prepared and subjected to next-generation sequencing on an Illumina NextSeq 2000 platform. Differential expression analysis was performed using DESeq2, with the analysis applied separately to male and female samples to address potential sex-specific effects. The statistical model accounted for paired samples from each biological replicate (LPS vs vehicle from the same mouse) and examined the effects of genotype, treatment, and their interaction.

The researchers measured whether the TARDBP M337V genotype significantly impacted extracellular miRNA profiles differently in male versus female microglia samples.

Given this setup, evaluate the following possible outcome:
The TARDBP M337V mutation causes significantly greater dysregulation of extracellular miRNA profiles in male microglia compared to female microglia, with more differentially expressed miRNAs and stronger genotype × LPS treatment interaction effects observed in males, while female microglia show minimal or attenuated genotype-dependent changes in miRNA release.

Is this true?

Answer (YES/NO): NO